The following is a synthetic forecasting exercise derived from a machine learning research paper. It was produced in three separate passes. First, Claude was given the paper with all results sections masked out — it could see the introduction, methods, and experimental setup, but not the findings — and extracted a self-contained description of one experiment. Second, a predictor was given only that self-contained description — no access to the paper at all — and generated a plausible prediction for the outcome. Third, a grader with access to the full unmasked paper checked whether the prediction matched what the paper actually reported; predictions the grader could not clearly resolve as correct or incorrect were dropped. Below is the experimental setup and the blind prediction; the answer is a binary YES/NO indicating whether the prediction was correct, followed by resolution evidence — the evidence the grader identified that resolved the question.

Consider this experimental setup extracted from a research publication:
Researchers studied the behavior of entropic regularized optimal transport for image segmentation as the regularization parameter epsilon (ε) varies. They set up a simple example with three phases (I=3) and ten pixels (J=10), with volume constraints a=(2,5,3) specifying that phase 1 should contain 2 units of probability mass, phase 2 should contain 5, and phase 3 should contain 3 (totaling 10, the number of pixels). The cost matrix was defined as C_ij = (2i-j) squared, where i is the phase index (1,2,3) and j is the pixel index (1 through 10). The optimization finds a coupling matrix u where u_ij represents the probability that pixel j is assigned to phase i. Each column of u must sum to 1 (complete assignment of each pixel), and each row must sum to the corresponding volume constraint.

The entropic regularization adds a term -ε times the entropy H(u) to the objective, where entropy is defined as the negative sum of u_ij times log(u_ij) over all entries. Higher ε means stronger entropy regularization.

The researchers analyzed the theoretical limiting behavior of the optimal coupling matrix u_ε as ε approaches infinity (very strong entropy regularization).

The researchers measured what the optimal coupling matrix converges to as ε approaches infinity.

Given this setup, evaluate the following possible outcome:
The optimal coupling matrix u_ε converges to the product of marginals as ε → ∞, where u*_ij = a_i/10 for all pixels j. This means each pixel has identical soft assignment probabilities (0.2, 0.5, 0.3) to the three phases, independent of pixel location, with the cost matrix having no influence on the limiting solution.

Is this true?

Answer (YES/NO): YES